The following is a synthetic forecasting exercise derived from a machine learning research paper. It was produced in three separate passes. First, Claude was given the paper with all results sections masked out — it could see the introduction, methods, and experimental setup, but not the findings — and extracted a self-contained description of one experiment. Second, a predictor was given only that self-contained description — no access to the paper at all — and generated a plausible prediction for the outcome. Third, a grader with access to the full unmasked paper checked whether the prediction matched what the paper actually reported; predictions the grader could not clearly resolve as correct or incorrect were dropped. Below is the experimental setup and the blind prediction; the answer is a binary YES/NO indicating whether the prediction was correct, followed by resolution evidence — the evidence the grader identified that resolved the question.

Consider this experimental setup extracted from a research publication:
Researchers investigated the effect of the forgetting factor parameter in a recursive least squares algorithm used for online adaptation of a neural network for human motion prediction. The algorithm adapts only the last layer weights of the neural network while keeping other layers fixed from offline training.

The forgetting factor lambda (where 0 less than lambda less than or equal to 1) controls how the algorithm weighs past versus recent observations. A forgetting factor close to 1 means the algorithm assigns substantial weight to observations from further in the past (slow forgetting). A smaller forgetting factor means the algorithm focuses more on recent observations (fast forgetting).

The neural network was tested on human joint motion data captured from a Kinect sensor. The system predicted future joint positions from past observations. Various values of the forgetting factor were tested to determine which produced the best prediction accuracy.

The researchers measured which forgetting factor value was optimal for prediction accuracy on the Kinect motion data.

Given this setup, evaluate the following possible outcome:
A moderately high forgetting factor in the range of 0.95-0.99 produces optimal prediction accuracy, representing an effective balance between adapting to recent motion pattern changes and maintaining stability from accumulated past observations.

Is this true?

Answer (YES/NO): NO